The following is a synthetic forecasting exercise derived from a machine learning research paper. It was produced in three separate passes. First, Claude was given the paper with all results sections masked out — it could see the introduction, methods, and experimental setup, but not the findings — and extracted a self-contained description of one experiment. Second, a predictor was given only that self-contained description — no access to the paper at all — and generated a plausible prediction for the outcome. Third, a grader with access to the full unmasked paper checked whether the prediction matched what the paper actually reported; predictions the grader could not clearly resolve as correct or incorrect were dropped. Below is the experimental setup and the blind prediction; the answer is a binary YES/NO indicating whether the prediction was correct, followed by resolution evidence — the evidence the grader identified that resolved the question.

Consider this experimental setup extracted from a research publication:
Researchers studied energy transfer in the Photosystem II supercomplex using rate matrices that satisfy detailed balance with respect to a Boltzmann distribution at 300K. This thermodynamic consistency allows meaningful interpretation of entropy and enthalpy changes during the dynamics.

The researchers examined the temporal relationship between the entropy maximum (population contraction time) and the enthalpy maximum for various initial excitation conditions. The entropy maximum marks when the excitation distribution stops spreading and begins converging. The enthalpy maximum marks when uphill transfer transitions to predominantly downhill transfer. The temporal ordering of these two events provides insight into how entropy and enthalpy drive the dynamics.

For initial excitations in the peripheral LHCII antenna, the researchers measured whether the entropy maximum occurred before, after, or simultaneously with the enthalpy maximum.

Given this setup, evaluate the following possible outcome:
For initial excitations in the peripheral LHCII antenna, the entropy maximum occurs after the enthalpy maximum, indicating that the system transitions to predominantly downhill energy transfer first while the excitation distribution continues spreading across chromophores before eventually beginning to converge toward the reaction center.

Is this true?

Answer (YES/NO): YES